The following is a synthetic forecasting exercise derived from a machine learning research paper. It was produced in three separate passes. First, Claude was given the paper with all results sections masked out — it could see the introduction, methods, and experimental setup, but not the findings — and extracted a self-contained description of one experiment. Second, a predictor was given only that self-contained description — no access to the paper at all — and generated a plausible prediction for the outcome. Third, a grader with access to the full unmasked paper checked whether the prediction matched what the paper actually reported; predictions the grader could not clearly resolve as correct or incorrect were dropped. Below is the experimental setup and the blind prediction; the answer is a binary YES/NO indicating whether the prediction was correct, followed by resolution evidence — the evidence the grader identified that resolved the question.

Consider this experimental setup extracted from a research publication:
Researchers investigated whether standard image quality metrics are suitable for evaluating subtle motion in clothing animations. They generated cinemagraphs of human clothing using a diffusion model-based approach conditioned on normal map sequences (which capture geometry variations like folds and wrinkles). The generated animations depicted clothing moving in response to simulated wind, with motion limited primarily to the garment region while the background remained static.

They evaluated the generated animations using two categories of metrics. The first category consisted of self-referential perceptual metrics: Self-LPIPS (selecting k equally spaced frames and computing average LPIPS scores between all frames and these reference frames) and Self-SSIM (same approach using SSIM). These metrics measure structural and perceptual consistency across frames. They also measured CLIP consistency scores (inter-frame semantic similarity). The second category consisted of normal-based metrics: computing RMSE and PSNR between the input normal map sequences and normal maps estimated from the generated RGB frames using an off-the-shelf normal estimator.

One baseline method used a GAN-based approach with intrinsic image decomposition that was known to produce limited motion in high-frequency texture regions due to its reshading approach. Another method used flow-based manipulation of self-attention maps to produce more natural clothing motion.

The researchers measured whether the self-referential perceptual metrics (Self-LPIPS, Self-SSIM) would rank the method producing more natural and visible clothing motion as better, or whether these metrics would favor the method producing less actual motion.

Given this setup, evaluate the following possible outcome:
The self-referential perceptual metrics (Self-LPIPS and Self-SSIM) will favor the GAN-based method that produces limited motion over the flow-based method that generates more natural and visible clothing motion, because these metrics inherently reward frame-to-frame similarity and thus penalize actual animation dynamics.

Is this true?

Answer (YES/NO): YES